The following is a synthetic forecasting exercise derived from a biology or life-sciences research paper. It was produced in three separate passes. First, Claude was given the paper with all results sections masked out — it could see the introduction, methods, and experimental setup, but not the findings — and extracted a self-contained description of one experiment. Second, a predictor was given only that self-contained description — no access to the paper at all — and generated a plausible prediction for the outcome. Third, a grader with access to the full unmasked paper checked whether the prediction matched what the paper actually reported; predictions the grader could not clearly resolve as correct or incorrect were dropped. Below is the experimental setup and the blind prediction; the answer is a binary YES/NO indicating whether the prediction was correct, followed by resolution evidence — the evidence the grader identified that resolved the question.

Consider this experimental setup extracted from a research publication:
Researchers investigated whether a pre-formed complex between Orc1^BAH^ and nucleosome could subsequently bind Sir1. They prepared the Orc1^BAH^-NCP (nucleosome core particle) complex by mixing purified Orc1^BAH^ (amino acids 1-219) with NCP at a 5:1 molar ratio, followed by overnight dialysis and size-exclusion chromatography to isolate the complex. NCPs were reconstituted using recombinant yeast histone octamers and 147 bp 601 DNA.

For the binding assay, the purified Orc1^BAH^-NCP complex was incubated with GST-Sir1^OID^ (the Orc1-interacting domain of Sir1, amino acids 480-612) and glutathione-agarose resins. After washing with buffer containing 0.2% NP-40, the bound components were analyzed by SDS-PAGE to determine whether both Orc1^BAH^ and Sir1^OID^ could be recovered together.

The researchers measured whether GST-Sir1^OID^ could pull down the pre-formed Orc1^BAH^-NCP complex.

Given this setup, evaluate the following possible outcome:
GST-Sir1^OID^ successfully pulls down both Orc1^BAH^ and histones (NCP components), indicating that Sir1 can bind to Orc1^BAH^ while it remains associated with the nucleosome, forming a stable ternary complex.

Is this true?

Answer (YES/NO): NO